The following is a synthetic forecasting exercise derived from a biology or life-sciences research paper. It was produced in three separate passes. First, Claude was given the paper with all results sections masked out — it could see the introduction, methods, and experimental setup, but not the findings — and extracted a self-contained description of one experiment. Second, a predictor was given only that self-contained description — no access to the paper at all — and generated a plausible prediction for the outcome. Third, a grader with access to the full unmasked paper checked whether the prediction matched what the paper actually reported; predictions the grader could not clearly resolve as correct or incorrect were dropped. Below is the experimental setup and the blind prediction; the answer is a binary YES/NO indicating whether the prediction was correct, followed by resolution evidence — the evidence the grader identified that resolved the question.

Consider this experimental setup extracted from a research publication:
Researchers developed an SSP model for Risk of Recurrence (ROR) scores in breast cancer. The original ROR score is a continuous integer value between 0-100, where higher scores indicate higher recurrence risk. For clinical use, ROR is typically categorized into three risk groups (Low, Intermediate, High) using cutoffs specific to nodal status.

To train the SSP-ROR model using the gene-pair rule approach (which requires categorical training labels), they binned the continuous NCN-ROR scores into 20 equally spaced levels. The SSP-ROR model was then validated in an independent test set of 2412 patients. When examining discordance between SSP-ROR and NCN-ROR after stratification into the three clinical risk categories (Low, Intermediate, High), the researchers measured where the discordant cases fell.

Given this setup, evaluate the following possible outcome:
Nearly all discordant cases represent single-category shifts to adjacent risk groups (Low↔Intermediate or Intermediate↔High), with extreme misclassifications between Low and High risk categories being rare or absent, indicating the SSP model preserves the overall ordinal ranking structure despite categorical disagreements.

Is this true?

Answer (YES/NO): YES